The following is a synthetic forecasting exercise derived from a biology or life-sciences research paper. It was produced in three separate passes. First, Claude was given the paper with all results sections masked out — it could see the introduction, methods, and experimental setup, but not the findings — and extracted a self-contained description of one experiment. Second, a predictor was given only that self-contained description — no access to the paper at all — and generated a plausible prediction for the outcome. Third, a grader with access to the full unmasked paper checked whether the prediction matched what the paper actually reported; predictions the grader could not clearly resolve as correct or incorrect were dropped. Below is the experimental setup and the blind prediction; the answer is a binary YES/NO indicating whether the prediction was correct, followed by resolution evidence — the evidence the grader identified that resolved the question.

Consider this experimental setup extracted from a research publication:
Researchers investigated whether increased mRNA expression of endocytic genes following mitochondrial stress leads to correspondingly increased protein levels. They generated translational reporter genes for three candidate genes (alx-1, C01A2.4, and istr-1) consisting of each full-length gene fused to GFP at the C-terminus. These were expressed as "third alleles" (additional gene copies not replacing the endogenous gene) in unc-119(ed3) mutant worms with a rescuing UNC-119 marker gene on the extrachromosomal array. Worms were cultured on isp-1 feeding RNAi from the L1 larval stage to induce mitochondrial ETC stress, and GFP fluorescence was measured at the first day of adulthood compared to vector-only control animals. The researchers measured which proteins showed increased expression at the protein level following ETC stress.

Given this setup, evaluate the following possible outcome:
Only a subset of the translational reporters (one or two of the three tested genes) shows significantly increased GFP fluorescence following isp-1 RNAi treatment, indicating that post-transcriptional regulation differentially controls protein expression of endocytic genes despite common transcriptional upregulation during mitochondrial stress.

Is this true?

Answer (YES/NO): YES